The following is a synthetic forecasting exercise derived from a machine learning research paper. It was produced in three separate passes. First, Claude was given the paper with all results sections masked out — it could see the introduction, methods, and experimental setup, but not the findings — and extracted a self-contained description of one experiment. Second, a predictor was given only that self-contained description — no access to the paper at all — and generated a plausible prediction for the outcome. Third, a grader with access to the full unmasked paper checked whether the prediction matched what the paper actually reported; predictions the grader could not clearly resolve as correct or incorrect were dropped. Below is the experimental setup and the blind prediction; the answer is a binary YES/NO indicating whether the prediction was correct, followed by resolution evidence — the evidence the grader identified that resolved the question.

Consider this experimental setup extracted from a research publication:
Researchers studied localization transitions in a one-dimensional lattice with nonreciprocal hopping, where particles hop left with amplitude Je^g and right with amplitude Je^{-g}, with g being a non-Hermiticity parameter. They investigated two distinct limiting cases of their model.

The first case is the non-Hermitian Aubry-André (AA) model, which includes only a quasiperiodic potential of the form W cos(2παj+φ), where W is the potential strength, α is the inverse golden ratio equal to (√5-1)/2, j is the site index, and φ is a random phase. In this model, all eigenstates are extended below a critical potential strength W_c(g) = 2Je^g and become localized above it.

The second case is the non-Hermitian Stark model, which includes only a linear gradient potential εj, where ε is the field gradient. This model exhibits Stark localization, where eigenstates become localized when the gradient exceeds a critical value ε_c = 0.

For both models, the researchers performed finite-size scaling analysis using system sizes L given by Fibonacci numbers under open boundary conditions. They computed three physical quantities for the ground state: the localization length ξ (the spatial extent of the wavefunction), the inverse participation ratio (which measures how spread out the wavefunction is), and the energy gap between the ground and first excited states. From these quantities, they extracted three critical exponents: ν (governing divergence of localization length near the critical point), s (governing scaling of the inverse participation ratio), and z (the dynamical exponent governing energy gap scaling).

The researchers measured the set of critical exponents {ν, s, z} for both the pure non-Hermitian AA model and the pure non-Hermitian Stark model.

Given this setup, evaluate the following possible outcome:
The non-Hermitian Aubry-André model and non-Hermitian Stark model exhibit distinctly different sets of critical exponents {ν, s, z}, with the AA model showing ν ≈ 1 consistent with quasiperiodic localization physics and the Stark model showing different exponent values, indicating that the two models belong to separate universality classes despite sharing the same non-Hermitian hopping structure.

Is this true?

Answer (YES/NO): YES